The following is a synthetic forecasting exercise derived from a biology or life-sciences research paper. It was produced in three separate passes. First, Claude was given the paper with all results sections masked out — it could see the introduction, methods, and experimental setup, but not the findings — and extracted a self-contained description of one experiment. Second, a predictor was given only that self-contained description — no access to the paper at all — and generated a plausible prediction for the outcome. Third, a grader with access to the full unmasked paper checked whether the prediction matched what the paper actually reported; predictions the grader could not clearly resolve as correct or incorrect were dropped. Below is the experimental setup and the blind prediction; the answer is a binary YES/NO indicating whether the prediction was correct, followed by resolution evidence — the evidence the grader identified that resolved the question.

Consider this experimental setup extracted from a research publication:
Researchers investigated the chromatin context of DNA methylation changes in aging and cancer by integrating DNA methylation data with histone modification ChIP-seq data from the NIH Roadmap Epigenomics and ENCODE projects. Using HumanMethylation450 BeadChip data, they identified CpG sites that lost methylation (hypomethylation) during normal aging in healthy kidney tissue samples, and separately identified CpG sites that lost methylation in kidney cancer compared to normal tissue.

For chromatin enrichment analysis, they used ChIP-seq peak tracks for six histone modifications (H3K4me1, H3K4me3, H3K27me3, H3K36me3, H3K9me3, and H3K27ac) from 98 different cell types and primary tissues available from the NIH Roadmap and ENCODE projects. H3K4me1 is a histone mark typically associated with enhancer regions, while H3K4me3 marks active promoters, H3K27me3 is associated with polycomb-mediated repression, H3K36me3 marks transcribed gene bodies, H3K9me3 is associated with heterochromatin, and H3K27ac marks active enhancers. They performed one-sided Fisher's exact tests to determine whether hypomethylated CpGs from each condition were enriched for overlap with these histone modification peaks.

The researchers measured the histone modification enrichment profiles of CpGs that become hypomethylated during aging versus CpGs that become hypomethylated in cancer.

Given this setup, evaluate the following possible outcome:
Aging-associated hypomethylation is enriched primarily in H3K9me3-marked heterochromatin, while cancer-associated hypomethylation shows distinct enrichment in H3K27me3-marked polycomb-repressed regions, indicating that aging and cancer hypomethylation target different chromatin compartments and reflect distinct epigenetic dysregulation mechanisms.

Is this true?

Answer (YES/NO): NO